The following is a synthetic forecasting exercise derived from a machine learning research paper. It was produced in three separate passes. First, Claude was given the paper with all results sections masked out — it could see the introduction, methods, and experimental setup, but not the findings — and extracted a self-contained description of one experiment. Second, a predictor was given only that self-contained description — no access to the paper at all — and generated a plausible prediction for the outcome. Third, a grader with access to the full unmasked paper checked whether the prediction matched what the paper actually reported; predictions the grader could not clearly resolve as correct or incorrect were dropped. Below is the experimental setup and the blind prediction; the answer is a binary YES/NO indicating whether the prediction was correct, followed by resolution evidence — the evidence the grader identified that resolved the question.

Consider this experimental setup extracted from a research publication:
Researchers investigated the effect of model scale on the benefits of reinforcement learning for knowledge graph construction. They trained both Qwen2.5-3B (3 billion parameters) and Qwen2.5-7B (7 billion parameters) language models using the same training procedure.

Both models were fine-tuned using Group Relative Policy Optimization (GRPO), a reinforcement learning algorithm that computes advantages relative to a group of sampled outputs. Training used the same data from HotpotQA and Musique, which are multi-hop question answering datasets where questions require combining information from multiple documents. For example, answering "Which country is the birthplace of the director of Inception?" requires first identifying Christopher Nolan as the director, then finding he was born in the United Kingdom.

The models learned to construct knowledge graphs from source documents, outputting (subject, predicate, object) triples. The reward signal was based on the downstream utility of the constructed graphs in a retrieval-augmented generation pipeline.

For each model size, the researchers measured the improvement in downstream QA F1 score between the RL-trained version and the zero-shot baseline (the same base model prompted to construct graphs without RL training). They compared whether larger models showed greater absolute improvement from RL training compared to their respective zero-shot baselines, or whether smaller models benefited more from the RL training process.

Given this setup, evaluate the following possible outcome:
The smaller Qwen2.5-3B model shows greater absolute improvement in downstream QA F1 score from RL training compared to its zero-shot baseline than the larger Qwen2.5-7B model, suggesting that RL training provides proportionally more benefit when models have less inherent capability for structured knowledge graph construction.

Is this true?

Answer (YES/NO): YES